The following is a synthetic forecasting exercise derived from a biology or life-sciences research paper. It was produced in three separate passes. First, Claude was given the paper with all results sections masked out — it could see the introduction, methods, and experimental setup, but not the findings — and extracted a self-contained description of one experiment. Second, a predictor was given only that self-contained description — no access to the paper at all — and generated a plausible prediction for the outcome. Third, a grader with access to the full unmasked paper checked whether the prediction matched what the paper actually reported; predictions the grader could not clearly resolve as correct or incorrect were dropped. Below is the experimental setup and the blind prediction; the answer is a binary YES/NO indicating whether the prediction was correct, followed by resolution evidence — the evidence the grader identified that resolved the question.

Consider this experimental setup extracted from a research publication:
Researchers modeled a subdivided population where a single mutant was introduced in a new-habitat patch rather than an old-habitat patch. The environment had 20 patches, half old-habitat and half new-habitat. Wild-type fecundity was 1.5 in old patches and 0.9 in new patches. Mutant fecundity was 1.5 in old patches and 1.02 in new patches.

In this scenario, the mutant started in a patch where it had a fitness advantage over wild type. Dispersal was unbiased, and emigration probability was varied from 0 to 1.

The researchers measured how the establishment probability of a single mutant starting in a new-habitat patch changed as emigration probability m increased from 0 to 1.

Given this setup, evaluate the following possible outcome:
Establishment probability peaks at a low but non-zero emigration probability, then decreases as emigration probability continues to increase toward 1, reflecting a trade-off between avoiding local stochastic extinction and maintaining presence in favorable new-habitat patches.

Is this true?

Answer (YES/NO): NO